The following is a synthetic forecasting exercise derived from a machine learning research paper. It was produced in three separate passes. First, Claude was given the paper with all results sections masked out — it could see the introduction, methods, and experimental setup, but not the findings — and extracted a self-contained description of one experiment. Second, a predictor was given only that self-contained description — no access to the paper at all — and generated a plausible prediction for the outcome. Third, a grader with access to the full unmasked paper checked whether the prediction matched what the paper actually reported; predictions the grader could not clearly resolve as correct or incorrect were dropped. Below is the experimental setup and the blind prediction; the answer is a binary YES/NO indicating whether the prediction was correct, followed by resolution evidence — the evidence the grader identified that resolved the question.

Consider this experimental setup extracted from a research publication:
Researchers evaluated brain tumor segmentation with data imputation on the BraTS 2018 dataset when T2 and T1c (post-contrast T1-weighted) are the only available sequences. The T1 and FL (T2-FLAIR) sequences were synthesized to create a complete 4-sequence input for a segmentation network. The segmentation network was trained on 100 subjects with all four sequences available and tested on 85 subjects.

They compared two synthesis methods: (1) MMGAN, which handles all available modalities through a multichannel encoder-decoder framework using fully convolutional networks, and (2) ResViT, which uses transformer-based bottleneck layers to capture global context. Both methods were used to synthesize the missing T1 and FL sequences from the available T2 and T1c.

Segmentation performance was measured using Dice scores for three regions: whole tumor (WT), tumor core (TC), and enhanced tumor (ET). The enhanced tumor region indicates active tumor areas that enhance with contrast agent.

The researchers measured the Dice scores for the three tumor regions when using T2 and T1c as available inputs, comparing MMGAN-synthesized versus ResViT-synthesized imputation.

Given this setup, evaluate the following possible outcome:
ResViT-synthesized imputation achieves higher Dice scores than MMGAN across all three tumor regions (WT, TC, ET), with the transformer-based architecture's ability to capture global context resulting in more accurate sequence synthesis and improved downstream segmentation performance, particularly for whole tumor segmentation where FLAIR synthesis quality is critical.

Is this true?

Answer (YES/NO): NO